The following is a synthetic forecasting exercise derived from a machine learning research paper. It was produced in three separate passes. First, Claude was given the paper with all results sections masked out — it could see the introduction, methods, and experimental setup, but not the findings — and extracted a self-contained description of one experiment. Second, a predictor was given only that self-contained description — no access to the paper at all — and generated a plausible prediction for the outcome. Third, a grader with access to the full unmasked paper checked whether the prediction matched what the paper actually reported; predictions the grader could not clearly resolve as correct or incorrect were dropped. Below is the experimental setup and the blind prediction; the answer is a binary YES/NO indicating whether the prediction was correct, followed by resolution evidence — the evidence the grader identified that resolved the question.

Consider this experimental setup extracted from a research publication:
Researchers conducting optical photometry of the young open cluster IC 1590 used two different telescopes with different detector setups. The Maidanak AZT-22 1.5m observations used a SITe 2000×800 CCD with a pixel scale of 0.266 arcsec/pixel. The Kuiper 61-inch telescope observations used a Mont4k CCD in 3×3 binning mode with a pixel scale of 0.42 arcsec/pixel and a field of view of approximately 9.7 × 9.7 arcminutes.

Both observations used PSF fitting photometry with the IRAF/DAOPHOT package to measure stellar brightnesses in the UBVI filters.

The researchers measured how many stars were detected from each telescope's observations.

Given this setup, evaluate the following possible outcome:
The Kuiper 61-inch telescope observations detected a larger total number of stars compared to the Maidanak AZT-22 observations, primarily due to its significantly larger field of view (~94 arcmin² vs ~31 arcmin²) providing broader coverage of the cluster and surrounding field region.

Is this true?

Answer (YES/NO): YES